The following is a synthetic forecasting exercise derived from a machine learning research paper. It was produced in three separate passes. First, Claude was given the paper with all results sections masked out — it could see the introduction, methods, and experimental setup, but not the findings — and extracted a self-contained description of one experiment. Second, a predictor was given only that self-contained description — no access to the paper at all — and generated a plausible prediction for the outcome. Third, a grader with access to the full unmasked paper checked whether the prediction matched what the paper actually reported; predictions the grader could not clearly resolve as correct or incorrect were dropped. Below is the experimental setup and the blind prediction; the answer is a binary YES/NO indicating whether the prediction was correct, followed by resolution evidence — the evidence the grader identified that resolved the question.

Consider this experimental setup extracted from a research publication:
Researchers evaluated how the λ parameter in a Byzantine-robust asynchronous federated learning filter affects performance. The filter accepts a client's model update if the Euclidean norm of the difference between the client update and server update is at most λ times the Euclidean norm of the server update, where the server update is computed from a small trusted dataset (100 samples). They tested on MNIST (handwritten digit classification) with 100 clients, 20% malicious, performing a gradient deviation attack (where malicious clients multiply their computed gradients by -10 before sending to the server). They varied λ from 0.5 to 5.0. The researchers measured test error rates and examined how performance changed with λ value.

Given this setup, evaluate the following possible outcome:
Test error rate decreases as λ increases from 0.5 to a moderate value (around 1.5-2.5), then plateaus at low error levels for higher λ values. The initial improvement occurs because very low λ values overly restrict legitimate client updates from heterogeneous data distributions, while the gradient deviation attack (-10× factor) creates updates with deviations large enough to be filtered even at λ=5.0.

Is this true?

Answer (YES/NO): NO